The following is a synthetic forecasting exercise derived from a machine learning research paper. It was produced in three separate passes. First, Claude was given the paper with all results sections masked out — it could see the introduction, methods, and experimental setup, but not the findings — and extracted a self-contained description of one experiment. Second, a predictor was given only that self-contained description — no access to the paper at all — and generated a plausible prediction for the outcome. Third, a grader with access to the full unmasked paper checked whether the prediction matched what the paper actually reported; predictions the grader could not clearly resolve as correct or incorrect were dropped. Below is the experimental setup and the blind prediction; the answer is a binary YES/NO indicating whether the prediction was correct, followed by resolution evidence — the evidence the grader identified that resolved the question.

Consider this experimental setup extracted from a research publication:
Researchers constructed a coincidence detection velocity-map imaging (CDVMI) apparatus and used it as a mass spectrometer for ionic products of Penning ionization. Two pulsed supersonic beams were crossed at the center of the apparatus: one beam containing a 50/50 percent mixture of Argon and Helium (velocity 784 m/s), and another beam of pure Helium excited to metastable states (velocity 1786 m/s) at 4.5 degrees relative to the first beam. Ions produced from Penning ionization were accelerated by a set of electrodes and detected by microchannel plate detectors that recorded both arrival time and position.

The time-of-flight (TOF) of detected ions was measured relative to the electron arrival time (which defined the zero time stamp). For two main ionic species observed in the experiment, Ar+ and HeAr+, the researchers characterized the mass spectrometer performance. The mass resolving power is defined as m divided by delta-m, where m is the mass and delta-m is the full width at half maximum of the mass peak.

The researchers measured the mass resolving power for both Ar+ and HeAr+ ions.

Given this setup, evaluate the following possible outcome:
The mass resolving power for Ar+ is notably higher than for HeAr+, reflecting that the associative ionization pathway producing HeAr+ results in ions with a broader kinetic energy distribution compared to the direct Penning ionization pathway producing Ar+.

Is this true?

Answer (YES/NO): NO